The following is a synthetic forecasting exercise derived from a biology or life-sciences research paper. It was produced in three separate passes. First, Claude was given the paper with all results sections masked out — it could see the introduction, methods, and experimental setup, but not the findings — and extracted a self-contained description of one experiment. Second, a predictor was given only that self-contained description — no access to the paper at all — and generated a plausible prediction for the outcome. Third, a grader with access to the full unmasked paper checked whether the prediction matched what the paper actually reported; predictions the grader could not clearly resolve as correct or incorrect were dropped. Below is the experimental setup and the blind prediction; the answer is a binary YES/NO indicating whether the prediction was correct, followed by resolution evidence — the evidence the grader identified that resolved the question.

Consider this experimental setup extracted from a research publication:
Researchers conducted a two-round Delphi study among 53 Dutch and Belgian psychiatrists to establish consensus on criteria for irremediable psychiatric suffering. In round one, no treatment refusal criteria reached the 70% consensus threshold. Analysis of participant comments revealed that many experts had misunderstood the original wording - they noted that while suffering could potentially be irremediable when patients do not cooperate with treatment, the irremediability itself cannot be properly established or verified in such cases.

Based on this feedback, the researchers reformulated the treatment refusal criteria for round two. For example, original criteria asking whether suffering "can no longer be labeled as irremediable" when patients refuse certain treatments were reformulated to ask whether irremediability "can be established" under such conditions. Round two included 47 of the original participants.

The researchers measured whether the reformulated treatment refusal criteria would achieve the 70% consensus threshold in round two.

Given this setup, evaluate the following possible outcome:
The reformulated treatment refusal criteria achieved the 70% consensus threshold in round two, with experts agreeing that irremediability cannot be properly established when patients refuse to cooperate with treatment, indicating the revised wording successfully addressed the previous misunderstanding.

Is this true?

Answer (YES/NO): NO